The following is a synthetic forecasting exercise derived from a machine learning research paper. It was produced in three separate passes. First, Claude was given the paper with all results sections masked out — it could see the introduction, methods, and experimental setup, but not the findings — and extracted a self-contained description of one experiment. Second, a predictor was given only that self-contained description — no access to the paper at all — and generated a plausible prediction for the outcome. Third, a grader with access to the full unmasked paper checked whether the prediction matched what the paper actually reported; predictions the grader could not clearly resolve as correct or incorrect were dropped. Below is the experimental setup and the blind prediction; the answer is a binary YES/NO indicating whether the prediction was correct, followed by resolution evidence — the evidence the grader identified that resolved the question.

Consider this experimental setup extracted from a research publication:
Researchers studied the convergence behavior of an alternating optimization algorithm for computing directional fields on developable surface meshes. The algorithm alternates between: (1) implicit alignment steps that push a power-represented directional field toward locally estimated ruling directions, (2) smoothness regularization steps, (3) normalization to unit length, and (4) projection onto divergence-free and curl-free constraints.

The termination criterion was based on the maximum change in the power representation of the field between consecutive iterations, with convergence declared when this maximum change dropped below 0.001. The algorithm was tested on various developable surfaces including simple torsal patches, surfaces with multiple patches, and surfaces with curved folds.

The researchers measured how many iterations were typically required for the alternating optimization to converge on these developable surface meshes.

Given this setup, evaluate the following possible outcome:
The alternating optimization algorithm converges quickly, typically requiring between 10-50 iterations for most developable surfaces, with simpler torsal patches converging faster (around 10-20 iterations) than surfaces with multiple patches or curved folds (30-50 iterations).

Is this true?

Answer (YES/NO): NO